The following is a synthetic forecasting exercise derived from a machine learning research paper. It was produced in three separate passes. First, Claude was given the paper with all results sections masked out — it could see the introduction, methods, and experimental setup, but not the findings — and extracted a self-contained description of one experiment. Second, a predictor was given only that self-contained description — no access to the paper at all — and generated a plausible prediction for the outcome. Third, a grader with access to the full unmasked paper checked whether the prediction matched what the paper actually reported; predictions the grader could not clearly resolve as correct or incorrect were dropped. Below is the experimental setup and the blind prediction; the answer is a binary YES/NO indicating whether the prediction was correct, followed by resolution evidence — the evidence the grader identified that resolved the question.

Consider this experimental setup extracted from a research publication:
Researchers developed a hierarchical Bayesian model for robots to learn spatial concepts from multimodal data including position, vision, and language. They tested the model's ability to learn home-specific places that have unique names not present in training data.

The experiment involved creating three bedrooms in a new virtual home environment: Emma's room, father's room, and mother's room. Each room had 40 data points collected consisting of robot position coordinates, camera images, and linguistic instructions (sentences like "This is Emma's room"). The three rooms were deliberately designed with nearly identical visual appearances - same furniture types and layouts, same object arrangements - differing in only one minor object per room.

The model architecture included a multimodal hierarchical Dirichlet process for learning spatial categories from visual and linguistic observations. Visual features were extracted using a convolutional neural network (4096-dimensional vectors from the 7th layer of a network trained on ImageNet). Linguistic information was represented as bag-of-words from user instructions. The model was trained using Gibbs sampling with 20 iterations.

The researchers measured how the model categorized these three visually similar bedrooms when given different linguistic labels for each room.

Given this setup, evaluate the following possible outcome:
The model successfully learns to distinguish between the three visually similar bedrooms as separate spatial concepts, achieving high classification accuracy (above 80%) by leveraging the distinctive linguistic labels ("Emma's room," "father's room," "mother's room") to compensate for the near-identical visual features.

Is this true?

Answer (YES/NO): NO